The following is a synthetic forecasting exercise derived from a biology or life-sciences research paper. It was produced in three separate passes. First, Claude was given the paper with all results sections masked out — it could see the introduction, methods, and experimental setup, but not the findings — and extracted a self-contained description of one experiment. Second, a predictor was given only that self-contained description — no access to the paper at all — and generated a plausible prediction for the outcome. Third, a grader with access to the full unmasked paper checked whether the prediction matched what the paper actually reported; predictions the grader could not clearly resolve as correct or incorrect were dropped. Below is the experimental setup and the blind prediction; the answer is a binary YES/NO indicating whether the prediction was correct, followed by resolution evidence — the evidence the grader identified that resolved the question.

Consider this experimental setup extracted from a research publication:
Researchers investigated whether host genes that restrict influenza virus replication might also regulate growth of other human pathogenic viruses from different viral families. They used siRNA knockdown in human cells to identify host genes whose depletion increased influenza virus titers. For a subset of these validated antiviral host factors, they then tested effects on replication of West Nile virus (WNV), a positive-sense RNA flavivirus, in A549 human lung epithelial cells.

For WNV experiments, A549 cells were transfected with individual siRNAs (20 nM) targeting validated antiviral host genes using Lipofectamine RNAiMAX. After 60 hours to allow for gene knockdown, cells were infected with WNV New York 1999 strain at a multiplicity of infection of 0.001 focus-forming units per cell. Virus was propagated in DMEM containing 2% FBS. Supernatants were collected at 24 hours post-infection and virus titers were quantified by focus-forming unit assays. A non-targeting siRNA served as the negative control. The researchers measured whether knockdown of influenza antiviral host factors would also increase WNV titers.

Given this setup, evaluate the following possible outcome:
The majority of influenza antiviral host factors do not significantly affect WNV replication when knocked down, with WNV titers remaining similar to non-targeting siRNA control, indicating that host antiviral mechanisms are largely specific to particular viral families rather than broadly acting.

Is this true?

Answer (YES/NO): YES